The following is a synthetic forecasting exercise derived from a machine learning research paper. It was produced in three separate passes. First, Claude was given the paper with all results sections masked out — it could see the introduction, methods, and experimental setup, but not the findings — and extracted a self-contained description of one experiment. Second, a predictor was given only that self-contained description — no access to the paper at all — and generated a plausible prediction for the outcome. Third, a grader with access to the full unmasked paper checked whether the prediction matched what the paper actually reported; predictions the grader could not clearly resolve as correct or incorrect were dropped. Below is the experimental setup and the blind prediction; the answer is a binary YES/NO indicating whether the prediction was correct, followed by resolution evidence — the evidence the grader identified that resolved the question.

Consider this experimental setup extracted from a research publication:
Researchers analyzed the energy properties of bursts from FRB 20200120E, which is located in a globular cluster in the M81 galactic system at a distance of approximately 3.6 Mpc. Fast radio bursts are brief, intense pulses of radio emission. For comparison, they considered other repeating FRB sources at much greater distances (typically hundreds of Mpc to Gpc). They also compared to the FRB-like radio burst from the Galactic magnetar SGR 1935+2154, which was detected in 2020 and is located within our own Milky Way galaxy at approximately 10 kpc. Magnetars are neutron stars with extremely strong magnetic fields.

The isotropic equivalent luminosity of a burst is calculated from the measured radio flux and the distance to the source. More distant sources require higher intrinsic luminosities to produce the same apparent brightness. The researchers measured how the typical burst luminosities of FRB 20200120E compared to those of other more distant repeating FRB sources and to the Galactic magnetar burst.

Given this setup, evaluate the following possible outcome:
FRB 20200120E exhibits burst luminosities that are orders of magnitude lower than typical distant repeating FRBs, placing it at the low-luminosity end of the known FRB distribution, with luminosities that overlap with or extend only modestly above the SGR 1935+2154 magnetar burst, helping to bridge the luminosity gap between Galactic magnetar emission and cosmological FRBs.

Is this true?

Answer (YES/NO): NO